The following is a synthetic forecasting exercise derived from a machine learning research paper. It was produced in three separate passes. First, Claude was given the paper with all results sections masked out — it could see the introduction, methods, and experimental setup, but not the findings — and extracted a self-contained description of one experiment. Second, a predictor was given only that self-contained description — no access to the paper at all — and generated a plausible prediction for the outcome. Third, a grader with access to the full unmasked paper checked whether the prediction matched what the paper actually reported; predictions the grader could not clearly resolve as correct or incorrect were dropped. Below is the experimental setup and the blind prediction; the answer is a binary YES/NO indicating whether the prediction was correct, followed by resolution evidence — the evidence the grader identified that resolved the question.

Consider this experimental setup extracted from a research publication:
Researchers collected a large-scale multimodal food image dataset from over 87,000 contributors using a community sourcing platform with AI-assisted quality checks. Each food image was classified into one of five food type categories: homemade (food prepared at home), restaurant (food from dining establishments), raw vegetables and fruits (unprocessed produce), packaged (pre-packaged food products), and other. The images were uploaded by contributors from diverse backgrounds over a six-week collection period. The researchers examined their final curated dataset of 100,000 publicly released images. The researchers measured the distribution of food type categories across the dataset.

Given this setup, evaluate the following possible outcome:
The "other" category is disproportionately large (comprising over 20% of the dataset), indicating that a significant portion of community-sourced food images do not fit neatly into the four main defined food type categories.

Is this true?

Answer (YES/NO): NO